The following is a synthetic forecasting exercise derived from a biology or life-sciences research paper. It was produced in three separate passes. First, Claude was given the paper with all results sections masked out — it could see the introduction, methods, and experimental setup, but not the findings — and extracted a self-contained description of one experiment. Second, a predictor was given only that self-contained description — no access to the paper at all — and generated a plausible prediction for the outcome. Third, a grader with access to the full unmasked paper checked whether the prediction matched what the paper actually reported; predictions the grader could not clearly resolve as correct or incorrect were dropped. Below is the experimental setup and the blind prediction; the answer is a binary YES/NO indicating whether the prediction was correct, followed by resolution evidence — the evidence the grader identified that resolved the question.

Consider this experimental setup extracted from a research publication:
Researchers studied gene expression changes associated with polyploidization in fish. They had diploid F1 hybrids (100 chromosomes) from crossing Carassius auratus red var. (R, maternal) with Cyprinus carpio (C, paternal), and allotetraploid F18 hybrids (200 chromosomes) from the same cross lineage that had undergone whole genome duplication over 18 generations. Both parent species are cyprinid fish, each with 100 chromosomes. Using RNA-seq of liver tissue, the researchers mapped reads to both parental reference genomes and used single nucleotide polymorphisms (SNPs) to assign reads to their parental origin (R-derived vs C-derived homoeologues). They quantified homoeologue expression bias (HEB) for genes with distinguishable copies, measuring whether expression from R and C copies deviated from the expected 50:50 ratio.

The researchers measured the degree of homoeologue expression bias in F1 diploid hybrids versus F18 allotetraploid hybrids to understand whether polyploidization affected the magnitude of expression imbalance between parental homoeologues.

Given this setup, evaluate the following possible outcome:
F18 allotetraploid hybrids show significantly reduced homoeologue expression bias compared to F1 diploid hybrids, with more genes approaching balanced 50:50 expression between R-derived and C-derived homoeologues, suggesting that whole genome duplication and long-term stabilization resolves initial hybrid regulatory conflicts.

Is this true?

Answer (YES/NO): NO